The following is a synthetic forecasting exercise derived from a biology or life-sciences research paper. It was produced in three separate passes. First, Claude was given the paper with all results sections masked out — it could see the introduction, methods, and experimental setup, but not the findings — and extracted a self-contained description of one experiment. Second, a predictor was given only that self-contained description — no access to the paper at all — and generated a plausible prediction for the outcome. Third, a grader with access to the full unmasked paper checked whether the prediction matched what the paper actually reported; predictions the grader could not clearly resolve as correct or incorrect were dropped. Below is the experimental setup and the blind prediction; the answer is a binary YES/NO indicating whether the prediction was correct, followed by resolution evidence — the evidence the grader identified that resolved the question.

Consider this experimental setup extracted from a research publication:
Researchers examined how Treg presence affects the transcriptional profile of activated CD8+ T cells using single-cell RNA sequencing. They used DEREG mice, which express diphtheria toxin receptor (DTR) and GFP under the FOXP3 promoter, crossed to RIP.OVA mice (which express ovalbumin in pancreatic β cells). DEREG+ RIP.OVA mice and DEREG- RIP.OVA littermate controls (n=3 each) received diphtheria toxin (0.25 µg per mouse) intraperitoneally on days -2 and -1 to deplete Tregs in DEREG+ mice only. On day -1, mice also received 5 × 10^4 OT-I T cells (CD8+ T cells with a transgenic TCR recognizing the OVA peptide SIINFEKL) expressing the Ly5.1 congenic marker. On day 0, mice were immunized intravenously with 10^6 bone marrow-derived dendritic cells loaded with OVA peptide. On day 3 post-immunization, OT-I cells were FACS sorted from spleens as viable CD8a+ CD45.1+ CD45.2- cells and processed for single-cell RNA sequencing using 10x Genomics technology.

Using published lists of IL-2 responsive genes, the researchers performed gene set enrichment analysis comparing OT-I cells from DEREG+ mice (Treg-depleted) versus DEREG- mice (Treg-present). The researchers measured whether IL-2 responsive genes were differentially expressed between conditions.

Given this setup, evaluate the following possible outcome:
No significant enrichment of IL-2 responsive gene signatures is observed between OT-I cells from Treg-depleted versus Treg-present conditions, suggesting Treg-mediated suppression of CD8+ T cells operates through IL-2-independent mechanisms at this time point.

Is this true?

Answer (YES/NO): NO